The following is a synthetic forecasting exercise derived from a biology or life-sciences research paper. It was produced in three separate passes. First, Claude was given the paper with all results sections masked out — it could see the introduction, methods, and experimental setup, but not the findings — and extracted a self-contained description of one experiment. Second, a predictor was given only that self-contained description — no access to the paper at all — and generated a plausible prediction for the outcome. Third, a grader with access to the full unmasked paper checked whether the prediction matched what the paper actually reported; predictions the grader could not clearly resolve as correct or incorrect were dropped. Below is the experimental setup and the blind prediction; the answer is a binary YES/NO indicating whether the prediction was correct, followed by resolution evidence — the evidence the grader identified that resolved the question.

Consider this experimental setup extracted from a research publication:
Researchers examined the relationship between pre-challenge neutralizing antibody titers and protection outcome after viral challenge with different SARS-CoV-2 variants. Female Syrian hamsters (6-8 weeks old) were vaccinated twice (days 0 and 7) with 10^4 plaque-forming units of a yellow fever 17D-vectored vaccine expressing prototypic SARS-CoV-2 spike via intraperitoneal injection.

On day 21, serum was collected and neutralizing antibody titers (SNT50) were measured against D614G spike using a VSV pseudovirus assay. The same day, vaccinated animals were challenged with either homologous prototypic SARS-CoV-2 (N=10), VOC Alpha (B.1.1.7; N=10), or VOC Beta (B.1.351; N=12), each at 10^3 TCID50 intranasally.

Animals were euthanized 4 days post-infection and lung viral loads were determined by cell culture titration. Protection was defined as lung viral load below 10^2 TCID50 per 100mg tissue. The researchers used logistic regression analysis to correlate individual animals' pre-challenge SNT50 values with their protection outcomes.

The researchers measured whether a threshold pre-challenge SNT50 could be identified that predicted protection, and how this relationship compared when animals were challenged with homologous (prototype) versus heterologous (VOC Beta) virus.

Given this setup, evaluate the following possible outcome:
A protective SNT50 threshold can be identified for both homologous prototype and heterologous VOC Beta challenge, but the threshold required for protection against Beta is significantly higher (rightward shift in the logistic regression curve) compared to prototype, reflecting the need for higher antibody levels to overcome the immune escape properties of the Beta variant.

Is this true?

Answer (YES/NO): YES